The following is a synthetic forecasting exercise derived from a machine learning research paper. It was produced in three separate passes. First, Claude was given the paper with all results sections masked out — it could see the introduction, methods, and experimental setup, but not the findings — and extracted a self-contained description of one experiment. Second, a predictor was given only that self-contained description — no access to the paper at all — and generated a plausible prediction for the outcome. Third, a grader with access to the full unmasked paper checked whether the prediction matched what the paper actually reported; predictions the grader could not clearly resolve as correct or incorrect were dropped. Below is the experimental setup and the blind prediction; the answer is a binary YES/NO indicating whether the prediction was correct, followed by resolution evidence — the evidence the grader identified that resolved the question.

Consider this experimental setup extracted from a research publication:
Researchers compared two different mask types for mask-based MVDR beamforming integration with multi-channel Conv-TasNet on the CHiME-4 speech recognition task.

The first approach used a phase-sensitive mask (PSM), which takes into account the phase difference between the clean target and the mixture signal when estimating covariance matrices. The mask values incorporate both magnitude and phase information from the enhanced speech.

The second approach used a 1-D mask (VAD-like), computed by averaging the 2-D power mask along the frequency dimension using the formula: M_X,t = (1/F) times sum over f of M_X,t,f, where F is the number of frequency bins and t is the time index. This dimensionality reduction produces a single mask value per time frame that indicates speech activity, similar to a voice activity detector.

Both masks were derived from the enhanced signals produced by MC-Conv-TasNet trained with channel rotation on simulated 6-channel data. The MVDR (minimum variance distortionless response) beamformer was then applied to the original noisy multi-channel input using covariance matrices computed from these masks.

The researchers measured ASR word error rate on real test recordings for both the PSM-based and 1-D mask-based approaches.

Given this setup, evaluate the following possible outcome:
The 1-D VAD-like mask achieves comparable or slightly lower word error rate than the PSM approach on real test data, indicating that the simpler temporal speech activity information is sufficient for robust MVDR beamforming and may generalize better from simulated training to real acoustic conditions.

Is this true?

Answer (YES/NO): NO